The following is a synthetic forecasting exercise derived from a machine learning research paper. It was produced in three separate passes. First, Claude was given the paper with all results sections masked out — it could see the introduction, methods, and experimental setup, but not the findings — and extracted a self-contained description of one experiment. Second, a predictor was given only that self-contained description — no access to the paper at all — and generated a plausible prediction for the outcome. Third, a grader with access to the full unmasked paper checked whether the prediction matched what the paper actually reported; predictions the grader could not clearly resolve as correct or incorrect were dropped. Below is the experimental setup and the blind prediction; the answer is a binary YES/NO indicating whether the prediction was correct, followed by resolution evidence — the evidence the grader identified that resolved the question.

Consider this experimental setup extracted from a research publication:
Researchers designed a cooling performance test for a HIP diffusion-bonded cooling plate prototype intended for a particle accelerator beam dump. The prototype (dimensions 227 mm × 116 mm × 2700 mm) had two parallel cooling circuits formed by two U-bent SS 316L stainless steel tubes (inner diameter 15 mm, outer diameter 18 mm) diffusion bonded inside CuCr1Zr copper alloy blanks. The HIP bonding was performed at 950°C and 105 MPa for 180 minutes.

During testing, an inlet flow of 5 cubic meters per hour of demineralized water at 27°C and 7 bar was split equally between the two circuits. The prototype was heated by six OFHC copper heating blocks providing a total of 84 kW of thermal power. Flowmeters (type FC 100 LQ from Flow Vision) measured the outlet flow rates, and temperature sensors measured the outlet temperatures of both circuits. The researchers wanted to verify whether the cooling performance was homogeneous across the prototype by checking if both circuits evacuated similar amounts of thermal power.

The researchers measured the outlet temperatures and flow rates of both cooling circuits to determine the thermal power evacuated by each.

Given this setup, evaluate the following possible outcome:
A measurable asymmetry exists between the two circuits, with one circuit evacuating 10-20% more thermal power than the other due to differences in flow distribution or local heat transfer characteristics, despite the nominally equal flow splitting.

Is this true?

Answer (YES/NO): YES